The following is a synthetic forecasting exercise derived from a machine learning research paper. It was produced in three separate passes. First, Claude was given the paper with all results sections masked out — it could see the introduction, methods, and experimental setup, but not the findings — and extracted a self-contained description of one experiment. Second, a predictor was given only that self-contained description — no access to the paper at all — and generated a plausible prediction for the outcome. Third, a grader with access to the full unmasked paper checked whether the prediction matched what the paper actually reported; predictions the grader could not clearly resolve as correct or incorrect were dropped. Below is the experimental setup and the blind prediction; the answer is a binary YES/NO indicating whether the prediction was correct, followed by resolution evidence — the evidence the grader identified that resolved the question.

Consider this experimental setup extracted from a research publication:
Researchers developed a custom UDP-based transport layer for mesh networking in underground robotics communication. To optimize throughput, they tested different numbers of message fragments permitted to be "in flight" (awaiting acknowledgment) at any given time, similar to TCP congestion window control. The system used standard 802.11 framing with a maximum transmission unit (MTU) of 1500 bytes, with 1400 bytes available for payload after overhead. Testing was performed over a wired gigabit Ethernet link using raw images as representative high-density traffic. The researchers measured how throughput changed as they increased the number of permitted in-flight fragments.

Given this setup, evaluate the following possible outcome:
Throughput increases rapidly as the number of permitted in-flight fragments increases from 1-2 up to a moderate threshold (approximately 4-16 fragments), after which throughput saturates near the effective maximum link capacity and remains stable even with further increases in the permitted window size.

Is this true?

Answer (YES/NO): NO